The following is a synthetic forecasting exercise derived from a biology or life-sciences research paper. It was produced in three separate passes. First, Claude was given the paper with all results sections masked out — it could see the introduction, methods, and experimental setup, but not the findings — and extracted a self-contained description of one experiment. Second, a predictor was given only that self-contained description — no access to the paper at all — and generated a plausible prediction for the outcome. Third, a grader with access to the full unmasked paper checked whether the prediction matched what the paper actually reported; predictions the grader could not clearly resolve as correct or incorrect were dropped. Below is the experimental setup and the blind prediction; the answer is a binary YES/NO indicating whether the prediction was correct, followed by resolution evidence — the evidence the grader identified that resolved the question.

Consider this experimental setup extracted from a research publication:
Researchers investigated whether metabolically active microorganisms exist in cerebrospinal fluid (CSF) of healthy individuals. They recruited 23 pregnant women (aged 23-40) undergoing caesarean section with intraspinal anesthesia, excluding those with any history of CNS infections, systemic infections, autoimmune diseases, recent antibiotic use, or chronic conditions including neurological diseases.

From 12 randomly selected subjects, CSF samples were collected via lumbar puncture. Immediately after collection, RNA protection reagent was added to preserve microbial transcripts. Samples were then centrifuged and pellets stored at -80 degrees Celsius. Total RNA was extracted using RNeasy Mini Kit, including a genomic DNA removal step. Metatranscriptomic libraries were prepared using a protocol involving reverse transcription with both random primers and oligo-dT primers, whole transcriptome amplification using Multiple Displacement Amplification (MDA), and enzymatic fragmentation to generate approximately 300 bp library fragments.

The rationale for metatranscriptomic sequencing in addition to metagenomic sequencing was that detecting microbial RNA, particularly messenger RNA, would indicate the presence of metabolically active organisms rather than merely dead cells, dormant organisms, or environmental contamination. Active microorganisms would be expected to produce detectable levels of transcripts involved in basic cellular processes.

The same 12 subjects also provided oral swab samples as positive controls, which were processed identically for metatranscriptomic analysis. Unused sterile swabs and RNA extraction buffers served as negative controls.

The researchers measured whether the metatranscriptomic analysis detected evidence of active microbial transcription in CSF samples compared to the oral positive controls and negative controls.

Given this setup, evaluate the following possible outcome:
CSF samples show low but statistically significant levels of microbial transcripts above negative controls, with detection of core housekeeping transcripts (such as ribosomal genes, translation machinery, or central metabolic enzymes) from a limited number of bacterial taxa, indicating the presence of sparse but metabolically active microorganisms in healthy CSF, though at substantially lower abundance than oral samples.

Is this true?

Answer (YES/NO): NO